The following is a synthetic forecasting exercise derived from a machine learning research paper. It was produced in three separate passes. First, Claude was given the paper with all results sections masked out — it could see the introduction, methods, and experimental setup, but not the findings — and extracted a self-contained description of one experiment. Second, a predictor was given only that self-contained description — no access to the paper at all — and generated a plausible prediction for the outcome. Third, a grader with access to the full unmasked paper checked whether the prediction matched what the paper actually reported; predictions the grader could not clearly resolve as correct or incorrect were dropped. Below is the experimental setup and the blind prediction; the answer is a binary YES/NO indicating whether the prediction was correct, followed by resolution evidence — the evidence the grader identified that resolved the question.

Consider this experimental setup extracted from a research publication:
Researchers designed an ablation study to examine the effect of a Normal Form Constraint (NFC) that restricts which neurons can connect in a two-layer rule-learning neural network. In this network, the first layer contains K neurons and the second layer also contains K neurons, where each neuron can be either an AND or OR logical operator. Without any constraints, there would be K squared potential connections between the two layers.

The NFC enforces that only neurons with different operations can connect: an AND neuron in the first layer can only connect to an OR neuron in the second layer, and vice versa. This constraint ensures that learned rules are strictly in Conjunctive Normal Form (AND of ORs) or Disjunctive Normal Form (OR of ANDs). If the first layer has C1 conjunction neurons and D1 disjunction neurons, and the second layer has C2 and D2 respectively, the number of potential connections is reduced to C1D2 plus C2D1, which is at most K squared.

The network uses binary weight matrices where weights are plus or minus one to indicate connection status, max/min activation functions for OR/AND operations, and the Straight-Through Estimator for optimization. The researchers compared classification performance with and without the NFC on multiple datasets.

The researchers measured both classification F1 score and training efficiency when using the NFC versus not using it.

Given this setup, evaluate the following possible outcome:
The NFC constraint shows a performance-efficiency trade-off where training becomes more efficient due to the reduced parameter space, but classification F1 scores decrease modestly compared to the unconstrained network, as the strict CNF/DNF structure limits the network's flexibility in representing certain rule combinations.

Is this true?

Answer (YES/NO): NO